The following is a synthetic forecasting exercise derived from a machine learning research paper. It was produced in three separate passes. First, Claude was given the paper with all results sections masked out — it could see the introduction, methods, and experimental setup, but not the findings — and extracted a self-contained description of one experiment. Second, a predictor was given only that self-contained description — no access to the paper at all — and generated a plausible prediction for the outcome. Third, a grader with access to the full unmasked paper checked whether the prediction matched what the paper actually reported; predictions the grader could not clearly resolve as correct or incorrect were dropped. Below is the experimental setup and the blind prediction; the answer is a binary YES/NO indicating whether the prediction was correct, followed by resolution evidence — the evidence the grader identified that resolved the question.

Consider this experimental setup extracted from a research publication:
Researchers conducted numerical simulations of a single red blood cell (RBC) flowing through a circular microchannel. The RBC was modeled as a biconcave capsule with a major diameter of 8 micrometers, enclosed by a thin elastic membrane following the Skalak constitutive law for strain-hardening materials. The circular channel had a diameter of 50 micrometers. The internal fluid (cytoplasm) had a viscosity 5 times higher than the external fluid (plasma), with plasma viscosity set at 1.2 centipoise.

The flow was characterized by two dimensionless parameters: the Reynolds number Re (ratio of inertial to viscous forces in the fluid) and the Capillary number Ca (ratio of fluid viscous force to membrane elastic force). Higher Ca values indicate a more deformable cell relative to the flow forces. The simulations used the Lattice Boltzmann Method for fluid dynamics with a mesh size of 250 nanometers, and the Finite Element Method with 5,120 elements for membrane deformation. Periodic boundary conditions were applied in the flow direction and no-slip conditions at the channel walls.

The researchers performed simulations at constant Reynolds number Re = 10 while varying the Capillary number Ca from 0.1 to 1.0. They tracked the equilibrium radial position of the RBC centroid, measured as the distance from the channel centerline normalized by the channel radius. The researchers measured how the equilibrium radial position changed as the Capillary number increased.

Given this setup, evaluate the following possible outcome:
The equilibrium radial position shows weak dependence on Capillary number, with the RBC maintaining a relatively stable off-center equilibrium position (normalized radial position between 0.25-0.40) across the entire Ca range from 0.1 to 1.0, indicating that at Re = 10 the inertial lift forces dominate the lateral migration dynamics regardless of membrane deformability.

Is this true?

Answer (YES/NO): NO